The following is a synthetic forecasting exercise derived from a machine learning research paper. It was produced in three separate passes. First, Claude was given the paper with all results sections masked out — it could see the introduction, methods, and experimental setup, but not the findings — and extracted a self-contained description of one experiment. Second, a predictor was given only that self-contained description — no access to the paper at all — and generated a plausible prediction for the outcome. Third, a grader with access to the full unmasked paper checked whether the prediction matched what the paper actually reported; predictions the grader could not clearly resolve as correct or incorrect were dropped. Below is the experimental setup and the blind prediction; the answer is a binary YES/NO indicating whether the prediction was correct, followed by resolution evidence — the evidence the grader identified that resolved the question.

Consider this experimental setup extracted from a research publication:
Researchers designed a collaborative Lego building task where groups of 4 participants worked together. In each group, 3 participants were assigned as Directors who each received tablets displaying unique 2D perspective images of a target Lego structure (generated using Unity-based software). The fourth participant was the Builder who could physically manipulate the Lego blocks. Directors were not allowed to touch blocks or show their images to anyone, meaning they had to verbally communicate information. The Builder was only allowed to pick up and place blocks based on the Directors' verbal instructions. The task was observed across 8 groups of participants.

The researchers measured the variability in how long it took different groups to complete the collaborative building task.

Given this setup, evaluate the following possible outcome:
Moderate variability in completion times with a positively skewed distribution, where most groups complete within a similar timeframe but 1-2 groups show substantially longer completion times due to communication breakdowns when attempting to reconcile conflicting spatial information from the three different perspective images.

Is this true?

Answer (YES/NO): NO